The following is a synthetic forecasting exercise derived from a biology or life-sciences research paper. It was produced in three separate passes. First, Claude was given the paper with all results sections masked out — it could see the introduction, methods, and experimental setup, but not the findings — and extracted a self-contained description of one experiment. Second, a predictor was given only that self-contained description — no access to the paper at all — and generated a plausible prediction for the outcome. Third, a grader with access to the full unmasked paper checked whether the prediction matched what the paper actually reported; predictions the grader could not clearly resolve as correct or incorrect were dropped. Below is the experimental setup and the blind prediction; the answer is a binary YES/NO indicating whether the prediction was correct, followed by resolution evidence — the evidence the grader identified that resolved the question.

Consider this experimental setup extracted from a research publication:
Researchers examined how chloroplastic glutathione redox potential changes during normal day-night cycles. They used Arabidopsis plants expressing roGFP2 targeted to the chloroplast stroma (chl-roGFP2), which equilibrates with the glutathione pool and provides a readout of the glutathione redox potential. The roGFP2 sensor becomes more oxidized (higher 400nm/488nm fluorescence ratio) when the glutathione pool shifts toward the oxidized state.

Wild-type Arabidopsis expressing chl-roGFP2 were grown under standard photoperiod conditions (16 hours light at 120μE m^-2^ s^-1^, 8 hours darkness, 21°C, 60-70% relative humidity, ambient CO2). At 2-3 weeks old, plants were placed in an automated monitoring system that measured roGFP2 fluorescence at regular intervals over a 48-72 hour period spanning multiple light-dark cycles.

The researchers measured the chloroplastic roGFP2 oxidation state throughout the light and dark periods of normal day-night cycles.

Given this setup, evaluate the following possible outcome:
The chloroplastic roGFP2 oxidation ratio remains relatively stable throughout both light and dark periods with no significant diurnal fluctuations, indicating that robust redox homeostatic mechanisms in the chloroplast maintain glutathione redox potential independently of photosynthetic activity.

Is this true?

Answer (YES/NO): NO